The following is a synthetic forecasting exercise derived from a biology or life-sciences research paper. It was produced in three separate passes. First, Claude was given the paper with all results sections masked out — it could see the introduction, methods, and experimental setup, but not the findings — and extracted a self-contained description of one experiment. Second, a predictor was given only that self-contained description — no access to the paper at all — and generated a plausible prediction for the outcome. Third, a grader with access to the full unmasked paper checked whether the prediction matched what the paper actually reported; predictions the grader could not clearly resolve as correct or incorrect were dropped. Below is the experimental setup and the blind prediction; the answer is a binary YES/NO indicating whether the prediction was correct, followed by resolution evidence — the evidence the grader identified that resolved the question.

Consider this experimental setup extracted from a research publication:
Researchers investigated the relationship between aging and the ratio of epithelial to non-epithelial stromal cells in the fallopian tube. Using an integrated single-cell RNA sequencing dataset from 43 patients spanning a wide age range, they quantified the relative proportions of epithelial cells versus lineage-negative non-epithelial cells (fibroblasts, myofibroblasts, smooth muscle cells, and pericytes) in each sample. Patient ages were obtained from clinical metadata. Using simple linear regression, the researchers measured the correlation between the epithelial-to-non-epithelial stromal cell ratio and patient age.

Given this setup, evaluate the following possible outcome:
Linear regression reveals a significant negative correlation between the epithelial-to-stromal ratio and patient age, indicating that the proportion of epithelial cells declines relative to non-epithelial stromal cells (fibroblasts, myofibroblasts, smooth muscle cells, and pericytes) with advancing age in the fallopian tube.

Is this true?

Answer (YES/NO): YES